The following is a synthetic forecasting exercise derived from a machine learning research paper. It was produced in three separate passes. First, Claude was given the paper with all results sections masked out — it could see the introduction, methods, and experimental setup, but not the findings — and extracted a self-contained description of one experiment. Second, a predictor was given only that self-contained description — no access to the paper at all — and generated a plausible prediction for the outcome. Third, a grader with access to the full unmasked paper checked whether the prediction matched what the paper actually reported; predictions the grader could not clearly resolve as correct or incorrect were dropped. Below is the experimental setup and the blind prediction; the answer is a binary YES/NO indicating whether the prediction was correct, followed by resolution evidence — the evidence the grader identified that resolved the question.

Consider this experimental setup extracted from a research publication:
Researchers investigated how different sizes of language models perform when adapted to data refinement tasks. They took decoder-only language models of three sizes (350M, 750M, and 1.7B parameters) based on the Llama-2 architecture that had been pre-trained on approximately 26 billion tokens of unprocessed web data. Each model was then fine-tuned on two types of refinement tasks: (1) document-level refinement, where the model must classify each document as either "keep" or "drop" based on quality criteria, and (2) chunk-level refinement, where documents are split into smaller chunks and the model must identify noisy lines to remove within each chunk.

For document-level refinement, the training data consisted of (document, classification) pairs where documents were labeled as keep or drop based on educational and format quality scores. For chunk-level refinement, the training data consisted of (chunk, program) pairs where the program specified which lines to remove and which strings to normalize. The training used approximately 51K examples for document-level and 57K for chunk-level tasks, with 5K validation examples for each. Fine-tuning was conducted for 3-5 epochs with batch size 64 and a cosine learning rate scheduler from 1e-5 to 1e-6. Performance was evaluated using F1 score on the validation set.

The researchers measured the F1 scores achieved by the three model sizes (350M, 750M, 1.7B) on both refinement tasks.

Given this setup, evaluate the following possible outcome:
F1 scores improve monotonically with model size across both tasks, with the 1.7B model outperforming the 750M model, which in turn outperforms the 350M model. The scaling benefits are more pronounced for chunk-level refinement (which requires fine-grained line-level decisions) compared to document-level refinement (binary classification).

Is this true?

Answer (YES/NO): NO